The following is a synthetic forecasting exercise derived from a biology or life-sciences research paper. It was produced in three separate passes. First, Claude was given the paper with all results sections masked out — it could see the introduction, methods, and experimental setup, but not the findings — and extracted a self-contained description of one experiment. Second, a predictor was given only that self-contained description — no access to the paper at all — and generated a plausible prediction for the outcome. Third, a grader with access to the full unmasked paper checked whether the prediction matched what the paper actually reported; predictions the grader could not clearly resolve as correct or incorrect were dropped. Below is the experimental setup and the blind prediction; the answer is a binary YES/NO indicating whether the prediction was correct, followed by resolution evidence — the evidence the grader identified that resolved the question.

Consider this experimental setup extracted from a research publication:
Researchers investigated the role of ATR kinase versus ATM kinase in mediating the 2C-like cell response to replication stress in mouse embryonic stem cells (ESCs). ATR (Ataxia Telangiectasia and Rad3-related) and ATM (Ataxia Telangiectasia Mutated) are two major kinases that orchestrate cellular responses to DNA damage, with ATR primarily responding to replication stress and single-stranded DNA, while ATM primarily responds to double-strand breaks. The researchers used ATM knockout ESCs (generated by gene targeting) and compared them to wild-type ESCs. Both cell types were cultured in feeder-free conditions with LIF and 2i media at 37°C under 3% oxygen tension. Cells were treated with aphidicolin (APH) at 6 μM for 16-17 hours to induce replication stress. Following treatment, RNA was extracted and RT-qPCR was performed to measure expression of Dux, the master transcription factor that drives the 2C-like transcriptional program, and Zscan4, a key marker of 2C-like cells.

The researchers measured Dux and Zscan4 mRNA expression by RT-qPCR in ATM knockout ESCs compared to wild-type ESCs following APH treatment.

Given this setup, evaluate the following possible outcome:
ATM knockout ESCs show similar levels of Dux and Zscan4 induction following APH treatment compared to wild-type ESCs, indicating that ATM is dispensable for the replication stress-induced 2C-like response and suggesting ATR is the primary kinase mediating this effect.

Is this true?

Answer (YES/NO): YES